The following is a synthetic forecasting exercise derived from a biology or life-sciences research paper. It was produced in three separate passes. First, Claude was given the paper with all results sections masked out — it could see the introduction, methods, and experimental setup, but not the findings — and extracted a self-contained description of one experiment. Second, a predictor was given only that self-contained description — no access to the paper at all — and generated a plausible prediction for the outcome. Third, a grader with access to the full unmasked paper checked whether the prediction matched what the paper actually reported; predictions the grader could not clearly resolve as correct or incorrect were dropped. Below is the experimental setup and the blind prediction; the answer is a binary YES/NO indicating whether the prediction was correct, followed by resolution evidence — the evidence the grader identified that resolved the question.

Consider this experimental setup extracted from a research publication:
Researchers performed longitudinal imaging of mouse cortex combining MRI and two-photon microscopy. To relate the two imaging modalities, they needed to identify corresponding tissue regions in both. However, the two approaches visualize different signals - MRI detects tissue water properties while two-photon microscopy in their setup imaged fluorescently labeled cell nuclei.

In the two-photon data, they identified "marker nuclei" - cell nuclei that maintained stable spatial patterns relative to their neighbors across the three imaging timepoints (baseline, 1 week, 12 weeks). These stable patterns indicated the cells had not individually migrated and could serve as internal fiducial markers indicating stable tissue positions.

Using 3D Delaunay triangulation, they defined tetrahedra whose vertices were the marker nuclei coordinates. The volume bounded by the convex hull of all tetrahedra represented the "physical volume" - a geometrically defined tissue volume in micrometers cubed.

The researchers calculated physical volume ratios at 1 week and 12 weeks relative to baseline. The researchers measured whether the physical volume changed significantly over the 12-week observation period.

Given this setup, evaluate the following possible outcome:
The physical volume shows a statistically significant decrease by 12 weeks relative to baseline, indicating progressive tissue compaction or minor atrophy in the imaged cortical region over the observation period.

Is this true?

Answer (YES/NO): YES